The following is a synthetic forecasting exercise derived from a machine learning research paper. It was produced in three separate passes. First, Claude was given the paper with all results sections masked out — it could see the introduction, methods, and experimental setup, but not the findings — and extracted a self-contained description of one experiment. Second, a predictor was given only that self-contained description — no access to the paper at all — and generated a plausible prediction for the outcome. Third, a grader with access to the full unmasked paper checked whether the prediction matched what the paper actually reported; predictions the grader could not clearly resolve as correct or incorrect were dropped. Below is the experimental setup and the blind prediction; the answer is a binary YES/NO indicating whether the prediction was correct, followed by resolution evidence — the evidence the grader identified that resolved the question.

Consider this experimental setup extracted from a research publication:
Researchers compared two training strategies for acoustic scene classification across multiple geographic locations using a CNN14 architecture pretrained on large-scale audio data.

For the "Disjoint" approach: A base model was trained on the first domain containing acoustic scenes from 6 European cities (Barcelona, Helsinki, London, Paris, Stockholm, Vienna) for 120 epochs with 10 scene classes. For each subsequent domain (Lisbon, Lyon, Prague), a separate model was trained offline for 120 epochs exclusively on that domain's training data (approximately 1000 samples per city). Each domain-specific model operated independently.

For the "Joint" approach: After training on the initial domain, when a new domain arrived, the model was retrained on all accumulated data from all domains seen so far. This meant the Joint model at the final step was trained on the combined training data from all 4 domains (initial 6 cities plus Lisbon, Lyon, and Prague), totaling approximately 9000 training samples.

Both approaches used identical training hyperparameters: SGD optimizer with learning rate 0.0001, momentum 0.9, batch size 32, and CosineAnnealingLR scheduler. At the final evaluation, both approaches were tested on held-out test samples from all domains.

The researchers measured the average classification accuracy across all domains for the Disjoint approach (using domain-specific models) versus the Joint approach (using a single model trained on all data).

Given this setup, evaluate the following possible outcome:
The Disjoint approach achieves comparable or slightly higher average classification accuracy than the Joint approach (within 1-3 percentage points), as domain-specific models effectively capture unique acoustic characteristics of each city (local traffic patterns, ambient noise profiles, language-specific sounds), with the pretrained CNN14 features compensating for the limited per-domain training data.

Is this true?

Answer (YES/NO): NO